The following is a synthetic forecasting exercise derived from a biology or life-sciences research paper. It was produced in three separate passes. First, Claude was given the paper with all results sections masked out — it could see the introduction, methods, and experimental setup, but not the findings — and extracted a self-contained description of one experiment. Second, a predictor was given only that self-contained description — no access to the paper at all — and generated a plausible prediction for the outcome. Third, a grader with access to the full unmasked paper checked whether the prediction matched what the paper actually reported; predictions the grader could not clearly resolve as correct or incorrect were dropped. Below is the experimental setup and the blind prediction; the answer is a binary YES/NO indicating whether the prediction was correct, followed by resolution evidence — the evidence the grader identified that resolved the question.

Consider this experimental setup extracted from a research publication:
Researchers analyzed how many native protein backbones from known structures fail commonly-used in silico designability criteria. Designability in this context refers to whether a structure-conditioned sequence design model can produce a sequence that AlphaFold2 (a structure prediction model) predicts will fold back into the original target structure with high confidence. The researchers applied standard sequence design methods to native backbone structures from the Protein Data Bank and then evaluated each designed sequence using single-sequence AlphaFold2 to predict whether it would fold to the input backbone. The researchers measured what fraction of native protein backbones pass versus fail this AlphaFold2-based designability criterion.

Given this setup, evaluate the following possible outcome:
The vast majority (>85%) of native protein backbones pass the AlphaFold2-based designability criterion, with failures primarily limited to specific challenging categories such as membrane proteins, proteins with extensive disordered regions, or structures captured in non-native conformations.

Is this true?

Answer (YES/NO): NO